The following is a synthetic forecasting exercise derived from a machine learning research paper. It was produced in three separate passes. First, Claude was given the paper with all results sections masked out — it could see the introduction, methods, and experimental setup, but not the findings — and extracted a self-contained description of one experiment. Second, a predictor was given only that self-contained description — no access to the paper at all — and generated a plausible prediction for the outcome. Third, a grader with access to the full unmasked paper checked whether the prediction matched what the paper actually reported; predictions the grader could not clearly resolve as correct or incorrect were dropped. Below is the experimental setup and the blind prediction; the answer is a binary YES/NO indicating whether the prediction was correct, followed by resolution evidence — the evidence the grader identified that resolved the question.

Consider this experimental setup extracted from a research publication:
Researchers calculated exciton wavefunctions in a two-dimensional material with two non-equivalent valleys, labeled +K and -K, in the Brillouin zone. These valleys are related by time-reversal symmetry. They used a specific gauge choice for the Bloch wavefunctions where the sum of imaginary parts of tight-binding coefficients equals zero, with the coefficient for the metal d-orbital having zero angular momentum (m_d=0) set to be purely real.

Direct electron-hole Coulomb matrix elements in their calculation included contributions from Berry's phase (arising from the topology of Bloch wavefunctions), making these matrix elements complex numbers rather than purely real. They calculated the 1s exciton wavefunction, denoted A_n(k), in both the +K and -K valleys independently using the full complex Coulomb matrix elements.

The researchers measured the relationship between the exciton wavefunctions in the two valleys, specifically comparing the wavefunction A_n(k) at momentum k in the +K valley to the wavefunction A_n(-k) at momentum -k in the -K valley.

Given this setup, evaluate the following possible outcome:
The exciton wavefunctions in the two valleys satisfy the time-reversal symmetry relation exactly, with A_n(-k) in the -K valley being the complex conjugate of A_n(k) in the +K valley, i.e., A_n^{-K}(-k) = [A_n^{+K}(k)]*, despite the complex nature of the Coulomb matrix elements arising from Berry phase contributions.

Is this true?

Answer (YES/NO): YES